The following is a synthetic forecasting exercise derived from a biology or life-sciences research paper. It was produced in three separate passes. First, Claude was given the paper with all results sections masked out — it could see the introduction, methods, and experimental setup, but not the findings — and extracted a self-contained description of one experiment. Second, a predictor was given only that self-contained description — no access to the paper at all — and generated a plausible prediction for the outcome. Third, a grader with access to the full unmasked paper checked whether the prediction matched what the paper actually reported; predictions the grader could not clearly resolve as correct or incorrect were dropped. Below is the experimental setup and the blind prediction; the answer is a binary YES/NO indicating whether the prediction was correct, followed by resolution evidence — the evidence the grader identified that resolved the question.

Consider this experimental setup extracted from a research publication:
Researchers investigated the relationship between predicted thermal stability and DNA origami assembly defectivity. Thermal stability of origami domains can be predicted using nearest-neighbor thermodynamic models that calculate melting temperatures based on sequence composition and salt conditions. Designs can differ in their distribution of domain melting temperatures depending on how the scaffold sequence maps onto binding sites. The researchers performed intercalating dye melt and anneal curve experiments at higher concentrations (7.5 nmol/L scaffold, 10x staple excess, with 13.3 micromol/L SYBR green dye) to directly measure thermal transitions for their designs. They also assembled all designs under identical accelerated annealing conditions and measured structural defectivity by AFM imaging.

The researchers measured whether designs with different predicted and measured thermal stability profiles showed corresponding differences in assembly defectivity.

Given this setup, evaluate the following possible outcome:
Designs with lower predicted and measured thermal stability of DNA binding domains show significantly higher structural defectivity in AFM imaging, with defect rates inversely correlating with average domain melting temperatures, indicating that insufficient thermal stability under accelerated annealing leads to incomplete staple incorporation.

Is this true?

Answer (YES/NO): YES